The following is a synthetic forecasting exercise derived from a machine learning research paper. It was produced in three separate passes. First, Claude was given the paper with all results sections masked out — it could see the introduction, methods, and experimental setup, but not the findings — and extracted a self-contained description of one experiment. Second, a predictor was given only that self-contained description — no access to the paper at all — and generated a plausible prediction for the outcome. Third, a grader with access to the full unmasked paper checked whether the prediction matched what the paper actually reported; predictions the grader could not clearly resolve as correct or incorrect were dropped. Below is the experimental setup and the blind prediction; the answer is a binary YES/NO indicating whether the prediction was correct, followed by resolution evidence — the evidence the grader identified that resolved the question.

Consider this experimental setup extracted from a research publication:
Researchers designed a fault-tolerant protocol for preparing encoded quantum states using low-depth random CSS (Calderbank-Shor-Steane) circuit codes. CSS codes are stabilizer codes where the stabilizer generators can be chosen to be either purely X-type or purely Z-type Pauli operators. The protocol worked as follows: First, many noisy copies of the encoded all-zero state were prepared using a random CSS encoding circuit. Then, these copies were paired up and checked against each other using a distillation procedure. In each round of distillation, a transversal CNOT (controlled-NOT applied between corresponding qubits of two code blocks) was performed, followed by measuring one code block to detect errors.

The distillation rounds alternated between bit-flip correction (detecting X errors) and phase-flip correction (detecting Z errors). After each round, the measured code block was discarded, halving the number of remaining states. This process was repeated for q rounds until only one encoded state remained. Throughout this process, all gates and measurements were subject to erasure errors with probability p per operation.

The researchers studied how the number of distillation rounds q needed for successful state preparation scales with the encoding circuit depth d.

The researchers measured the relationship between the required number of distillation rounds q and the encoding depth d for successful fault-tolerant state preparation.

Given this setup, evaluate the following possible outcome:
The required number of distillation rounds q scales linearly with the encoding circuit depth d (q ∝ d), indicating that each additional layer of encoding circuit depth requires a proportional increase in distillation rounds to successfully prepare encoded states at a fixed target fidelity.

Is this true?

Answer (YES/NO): YES